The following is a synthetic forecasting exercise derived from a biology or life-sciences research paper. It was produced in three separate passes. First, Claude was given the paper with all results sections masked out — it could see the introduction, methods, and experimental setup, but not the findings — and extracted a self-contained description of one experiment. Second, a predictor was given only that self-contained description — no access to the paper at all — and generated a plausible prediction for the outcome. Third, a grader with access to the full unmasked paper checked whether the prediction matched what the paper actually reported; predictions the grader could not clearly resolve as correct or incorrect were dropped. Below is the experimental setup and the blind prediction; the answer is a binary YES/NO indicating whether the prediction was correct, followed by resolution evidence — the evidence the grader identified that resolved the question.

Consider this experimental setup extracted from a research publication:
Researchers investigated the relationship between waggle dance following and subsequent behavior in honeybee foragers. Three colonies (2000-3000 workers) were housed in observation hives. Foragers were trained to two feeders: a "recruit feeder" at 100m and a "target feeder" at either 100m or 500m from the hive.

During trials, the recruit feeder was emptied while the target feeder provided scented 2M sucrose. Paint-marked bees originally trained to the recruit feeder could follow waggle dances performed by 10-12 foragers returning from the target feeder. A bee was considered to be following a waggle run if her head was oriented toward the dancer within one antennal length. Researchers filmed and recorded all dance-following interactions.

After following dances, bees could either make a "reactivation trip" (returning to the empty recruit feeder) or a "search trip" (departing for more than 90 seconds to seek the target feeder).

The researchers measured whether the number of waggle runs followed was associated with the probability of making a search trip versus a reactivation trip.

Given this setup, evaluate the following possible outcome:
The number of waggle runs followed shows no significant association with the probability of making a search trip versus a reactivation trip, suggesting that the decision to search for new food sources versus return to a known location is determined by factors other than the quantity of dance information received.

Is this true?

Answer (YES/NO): NO